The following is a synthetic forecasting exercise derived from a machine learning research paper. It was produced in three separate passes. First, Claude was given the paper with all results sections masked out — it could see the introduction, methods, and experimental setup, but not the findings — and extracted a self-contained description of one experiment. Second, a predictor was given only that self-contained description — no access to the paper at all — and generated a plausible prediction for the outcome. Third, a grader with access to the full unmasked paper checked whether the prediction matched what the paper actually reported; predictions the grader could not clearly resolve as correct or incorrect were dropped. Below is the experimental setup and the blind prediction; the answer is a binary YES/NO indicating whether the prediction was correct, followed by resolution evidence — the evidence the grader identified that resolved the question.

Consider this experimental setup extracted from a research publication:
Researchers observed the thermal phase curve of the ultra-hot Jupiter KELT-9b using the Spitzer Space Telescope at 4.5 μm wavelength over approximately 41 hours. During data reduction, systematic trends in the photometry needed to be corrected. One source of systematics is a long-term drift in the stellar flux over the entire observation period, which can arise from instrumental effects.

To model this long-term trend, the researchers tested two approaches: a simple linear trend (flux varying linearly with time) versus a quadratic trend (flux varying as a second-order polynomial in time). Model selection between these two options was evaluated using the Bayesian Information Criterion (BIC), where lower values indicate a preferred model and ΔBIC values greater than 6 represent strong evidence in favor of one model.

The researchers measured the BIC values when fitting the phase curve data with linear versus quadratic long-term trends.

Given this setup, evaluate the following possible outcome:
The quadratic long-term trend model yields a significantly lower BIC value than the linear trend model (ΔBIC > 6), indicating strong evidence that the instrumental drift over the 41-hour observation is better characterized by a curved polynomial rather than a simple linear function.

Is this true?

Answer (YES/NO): NO